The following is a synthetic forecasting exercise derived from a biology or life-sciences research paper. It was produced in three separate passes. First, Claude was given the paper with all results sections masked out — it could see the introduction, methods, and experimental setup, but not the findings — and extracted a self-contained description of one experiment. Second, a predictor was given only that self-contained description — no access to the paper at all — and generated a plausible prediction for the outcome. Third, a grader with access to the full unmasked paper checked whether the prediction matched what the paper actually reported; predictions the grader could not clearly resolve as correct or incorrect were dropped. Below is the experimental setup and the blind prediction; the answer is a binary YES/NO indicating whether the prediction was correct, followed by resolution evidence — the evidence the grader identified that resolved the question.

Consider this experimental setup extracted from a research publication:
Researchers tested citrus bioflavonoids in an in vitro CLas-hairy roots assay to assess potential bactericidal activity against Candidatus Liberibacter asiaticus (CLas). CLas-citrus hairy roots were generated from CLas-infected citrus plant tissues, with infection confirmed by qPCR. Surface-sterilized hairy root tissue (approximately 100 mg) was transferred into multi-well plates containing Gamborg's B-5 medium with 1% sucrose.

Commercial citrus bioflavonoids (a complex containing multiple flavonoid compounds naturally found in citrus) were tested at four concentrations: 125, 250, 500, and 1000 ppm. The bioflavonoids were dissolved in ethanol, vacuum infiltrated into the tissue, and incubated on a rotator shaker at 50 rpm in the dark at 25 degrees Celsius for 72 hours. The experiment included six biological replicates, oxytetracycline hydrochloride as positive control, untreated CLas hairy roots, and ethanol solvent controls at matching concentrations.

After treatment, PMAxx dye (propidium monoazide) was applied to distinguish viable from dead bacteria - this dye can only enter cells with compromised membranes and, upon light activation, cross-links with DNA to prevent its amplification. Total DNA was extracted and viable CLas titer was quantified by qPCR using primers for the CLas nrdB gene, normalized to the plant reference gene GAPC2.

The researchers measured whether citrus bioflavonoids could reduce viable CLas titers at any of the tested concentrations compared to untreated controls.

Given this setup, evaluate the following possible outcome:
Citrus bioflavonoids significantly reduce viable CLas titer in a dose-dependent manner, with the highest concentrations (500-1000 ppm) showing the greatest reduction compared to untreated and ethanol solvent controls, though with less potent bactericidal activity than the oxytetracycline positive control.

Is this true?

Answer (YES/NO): NO